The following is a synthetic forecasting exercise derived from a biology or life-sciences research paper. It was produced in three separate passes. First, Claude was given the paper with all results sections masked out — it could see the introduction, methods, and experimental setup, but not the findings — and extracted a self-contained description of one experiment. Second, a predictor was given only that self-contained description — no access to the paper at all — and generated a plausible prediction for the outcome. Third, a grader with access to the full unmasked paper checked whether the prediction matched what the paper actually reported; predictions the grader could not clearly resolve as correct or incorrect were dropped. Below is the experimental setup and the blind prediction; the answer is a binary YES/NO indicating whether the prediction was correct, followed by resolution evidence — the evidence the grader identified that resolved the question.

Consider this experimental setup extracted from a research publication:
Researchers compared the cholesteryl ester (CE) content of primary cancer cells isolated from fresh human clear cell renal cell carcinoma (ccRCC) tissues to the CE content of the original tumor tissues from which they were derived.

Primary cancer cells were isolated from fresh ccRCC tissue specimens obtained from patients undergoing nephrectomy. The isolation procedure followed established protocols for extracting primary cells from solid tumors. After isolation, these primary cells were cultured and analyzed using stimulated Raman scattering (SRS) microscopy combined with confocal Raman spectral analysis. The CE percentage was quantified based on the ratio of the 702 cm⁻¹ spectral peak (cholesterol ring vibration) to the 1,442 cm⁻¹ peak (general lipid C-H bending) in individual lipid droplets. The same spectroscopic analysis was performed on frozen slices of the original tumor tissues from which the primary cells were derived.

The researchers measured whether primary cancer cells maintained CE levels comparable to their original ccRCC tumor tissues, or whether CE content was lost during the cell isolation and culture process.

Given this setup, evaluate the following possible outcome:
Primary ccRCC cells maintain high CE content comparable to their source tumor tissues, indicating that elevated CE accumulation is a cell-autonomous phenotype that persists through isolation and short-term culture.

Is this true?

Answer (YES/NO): YES